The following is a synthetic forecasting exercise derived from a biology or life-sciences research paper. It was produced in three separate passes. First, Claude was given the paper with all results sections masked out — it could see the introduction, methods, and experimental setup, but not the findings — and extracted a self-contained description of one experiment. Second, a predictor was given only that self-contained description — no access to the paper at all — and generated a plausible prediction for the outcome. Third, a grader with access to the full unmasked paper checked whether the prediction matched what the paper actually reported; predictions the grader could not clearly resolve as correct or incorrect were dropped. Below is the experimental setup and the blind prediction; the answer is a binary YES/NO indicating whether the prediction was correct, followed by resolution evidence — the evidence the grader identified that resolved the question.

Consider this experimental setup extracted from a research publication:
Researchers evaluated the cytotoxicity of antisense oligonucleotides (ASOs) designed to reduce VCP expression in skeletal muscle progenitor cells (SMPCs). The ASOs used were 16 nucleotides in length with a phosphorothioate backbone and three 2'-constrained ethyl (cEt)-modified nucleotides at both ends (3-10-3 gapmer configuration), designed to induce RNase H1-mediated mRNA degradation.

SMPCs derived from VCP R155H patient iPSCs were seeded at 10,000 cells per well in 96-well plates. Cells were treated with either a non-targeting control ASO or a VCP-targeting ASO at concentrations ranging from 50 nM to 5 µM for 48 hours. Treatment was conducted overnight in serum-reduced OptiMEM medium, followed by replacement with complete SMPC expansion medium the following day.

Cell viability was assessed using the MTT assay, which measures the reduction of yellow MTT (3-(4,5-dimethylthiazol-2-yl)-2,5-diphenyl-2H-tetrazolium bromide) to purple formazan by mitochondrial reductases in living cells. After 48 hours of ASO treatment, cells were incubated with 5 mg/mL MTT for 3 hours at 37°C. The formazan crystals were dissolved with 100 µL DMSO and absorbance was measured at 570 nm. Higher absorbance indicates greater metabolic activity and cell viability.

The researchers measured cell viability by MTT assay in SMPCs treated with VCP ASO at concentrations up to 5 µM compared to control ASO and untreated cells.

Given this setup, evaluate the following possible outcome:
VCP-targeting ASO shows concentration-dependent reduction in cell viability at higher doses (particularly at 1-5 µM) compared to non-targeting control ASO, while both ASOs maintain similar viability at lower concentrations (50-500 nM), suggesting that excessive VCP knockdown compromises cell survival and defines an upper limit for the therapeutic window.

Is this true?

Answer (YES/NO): NO